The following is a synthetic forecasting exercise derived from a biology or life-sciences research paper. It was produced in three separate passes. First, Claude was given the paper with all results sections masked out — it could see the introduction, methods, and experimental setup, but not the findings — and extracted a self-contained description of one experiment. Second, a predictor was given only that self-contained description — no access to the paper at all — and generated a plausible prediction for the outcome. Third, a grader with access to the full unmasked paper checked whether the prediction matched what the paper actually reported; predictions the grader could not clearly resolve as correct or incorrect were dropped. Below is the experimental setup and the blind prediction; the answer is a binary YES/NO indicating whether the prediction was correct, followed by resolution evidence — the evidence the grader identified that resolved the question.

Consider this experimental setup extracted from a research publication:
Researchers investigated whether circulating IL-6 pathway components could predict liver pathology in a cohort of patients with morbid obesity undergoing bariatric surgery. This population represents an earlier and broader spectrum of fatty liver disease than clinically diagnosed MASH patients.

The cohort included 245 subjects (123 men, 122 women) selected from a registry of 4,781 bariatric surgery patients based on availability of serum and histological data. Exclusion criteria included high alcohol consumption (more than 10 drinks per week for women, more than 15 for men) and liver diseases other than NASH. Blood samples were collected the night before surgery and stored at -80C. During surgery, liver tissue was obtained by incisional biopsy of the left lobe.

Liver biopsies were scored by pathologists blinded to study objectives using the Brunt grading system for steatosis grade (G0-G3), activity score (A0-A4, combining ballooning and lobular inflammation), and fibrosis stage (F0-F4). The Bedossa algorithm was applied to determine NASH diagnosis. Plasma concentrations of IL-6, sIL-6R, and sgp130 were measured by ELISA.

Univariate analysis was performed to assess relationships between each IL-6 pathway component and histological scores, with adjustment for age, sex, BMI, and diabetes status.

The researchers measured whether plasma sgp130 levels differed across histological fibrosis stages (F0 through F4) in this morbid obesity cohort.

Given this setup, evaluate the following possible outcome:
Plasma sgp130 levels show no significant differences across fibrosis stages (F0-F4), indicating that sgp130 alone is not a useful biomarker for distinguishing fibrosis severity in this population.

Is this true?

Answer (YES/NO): NO